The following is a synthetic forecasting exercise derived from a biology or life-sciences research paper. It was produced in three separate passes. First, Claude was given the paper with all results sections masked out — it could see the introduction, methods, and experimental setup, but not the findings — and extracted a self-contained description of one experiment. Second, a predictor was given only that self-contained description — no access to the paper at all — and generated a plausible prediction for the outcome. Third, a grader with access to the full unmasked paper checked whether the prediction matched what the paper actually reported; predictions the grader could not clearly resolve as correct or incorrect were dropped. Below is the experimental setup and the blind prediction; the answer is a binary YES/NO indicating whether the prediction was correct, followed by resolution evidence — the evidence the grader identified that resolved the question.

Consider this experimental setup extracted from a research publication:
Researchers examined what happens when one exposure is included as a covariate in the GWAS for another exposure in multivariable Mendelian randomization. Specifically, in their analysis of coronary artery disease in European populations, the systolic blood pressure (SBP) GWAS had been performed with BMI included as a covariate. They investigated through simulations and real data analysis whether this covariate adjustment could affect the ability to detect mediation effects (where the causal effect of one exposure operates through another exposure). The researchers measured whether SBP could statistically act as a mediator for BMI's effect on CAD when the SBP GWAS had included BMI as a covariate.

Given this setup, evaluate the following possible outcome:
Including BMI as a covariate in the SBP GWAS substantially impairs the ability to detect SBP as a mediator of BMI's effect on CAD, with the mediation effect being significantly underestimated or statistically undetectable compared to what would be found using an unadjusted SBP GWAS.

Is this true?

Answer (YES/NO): YES